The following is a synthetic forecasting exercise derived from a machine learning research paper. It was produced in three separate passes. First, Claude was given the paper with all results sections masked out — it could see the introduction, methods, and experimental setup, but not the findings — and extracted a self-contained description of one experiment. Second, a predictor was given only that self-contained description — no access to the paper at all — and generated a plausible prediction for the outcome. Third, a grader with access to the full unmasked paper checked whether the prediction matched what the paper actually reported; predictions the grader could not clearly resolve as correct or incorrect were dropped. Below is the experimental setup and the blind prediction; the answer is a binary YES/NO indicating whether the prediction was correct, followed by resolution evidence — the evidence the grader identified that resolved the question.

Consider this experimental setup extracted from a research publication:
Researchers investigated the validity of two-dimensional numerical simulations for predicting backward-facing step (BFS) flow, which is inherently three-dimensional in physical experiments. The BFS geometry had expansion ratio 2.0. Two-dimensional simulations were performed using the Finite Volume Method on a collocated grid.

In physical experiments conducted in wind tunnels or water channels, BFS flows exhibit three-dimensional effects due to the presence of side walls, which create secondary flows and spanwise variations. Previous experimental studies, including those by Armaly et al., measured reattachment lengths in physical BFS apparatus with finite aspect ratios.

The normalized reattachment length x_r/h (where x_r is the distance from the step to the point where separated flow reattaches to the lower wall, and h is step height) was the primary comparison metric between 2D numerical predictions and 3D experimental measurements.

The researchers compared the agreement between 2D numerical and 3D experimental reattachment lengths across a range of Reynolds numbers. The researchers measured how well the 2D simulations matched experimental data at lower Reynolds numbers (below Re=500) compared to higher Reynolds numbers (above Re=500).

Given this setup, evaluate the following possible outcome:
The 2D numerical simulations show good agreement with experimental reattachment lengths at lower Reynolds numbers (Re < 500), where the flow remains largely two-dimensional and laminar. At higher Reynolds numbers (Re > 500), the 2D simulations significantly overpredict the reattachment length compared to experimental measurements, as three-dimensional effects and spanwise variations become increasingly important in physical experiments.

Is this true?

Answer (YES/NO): NO